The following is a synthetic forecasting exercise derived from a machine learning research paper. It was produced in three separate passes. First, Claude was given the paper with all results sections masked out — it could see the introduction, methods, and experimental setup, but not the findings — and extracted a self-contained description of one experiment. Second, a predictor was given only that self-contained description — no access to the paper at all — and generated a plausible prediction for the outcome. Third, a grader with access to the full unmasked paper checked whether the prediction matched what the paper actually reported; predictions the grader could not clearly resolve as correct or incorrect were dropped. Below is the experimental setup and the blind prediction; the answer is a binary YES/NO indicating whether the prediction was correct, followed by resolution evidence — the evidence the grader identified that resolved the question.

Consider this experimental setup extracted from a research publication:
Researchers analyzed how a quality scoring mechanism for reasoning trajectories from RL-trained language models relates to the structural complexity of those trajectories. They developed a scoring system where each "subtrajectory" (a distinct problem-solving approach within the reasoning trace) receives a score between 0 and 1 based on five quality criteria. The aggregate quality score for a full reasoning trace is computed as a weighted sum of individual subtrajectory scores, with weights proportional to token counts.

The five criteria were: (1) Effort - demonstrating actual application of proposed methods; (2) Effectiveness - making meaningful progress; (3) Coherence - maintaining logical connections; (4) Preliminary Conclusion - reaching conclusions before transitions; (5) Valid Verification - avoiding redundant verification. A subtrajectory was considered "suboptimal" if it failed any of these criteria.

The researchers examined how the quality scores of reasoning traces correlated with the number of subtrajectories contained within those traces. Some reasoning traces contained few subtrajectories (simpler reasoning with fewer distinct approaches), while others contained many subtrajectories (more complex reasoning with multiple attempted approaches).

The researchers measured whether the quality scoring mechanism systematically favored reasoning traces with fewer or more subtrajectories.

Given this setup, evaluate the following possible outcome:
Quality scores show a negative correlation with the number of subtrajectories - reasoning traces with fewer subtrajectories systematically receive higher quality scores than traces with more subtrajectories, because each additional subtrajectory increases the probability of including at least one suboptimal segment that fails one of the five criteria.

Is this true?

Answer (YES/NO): YES